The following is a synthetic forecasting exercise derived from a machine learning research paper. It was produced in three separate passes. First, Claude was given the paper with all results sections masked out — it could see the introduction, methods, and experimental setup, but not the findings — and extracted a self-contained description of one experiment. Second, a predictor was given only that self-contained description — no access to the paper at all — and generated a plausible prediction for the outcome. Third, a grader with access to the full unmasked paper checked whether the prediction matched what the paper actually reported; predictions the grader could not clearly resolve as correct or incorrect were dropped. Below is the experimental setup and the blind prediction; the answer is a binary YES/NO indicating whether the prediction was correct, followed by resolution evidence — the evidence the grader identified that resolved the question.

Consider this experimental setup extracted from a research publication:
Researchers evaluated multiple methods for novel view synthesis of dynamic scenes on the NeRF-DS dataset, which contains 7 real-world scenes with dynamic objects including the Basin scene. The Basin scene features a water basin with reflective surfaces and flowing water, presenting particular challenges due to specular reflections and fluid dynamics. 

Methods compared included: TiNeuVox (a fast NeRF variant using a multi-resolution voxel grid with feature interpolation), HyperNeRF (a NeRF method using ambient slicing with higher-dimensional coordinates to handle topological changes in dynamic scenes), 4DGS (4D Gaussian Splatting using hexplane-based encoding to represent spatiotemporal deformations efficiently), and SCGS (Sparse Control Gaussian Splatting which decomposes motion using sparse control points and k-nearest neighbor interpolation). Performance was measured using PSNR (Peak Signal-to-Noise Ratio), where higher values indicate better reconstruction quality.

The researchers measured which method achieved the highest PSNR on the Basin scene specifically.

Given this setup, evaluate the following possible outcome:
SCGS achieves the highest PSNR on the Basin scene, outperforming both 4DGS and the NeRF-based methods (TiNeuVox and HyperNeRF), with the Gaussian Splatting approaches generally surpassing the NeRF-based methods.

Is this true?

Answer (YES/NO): NO